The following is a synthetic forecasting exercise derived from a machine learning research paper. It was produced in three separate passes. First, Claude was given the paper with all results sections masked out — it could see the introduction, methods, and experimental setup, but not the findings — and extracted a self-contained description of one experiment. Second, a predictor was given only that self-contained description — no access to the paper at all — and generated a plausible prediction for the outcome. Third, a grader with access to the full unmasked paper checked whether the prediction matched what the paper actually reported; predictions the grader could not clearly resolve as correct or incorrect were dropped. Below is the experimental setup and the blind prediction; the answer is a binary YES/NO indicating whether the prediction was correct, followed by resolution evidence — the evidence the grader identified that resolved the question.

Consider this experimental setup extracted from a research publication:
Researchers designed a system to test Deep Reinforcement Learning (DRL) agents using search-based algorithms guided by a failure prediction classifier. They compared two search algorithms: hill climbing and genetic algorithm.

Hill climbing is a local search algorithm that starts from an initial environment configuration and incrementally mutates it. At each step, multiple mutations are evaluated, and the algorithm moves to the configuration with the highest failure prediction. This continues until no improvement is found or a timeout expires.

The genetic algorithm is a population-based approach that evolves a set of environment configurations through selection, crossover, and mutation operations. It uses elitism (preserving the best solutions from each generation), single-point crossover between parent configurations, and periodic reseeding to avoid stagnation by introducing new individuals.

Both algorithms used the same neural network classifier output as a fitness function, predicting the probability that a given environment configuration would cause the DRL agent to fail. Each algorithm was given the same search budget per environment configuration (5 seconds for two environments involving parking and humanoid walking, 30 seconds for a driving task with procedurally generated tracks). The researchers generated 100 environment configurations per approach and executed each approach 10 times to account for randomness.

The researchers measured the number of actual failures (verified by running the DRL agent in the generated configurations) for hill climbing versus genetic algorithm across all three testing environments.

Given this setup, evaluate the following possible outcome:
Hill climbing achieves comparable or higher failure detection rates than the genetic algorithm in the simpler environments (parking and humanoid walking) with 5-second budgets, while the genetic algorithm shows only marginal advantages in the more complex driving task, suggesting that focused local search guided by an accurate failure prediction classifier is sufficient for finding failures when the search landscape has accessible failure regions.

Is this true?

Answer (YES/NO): NO